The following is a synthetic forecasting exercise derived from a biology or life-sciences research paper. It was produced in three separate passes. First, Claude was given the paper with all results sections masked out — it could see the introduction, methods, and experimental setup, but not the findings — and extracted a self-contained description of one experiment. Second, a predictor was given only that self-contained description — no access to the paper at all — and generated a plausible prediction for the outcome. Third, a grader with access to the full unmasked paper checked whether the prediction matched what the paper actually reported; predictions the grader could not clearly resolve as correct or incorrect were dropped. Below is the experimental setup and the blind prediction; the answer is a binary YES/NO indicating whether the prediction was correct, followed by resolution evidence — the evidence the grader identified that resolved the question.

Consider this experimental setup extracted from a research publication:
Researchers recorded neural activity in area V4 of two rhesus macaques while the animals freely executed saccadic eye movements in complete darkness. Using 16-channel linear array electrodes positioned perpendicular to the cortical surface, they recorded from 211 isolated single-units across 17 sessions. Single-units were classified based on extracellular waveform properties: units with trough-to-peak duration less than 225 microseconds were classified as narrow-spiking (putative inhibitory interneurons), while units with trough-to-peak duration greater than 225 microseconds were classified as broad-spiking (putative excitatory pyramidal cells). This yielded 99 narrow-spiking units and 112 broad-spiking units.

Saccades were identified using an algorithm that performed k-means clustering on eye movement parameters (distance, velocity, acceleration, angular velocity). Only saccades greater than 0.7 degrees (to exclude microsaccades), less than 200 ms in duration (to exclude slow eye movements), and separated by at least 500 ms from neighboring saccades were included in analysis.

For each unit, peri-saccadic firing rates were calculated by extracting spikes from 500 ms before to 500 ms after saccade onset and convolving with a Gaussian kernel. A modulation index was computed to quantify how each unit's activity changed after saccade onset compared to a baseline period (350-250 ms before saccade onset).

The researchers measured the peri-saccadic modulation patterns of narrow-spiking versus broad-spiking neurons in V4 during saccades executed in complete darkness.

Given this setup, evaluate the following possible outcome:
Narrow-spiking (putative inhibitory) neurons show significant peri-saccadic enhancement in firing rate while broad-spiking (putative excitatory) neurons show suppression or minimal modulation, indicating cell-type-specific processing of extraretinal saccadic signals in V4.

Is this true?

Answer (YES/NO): NO